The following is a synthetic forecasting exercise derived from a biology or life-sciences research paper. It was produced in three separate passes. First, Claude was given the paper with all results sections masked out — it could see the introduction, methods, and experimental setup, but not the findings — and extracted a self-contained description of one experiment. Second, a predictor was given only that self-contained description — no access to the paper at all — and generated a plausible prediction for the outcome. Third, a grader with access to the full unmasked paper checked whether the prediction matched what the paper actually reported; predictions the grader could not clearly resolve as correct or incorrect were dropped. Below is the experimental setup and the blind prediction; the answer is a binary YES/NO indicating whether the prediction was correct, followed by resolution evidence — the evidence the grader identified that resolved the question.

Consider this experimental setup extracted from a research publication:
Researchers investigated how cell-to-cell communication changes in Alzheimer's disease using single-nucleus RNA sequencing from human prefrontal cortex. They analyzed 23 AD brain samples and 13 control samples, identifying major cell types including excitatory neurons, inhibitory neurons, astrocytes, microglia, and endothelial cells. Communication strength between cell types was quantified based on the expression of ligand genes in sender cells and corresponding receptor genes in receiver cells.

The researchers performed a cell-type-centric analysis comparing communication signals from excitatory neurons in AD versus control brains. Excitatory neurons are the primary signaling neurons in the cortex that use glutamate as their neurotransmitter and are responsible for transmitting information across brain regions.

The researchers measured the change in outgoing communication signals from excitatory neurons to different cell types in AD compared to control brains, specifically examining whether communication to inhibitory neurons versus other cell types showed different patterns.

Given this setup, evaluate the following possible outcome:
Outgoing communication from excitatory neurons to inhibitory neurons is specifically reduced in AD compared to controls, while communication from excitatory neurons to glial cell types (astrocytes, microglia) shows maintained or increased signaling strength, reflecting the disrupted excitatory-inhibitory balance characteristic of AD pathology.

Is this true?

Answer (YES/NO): NO